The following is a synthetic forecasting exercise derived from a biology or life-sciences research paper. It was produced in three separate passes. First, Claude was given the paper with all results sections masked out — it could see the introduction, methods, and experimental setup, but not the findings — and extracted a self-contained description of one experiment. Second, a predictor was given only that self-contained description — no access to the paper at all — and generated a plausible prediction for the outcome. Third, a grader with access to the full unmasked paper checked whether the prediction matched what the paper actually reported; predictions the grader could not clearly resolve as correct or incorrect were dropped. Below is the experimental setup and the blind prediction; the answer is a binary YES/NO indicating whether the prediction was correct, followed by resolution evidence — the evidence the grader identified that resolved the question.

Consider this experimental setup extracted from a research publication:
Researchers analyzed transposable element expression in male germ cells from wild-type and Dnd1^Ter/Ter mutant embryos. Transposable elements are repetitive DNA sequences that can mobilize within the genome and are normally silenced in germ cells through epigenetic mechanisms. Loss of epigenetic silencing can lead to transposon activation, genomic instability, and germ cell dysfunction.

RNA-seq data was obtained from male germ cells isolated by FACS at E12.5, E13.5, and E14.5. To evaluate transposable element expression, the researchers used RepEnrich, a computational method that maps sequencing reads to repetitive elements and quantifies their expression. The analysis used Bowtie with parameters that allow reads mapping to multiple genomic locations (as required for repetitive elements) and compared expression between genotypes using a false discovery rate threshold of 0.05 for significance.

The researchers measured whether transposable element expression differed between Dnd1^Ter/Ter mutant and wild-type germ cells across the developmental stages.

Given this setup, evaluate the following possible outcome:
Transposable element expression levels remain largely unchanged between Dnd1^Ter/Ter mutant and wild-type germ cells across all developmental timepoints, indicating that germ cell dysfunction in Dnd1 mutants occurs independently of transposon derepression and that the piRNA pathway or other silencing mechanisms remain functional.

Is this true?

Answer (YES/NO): NO